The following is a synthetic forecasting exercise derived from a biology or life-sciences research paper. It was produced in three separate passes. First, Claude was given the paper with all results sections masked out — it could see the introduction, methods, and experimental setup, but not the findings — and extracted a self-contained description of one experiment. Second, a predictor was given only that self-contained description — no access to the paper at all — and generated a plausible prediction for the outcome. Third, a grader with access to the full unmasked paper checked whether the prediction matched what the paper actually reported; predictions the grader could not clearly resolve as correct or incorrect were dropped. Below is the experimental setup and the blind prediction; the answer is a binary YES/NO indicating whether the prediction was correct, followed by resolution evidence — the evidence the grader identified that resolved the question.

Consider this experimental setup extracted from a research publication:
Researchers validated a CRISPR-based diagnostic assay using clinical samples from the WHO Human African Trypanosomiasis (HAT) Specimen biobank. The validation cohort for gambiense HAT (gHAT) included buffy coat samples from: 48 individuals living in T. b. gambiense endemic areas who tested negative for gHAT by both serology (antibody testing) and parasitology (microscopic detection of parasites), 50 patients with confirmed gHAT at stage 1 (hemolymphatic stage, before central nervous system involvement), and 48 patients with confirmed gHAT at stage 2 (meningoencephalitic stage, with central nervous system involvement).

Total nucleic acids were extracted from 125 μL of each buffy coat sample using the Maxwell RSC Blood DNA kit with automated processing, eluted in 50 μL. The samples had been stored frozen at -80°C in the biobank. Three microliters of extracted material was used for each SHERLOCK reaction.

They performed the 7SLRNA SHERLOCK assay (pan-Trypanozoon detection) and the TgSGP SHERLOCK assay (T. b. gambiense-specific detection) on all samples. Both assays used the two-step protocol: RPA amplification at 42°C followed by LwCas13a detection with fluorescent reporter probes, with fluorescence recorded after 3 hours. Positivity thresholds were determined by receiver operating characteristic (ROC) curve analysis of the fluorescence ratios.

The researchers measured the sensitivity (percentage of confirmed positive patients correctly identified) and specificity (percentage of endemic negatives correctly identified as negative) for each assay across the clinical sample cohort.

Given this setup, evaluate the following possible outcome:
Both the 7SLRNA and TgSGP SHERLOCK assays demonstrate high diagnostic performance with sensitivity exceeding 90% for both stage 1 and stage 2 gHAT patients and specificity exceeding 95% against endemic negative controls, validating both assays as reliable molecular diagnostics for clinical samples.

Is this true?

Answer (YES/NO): NO